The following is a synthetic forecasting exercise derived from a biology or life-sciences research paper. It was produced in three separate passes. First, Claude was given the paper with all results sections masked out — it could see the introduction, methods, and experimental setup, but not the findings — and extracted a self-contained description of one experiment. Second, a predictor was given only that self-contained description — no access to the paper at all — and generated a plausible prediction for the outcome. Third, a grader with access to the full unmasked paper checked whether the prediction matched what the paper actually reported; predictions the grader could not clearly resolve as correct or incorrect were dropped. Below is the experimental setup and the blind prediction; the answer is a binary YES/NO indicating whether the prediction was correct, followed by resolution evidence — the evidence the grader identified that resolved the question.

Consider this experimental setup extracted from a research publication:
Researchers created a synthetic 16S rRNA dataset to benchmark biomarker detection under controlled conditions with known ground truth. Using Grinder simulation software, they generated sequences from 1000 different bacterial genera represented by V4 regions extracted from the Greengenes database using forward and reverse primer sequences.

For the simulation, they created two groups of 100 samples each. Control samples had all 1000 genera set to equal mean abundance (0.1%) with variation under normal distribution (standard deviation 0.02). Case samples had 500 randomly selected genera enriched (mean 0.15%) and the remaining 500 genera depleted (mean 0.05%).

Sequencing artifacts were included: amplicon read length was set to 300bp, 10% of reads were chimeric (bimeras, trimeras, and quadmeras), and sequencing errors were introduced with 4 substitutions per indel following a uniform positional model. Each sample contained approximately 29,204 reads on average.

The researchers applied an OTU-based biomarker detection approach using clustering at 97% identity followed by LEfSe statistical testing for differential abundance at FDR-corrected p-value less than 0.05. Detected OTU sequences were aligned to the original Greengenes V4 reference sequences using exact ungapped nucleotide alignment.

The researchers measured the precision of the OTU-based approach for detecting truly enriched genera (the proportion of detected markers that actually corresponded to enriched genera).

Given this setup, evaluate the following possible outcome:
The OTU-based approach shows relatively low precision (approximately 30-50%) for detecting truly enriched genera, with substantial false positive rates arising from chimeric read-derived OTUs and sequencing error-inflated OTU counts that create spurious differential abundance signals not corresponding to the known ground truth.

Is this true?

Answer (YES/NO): NO